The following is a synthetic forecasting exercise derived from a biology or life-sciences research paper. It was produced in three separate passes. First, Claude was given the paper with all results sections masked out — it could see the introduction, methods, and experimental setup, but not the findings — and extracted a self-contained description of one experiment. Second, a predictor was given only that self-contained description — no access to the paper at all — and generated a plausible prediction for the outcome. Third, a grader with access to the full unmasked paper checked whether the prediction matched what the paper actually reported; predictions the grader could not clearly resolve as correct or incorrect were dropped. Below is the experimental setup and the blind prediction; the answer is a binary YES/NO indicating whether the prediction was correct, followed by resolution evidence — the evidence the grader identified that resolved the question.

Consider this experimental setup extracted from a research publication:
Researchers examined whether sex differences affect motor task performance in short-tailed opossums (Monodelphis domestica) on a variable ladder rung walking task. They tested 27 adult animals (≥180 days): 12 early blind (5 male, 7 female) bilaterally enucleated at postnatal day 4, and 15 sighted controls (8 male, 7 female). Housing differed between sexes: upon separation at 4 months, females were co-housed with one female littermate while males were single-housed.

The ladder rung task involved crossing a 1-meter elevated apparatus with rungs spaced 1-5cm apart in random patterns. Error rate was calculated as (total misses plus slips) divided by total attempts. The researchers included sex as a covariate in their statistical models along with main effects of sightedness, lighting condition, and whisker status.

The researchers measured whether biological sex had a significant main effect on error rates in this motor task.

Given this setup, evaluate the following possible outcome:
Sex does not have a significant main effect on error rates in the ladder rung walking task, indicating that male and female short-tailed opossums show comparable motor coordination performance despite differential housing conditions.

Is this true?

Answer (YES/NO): YES